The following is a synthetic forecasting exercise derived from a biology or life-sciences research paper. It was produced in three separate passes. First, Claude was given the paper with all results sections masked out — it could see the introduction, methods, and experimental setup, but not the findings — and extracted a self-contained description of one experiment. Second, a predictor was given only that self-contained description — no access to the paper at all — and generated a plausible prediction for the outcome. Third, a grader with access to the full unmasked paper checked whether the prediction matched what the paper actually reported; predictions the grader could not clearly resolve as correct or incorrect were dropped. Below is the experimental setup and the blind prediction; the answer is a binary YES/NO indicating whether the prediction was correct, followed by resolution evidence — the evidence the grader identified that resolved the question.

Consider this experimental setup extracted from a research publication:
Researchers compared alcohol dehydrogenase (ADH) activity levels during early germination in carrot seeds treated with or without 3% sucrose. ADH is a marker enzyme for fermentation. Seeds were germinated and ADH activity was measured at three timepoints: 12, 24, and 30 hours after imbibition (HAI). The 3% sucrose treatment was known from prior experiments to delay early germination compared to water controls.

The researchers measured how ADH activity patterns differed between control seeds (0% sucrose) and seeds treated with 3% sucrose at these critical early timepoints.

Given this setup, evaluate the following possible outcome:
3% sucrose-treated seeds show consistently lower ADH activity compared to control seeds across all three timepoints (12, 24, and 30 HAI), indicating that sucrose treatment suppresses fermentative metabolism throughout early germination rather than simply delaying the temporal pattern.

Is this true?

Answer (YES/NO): NO